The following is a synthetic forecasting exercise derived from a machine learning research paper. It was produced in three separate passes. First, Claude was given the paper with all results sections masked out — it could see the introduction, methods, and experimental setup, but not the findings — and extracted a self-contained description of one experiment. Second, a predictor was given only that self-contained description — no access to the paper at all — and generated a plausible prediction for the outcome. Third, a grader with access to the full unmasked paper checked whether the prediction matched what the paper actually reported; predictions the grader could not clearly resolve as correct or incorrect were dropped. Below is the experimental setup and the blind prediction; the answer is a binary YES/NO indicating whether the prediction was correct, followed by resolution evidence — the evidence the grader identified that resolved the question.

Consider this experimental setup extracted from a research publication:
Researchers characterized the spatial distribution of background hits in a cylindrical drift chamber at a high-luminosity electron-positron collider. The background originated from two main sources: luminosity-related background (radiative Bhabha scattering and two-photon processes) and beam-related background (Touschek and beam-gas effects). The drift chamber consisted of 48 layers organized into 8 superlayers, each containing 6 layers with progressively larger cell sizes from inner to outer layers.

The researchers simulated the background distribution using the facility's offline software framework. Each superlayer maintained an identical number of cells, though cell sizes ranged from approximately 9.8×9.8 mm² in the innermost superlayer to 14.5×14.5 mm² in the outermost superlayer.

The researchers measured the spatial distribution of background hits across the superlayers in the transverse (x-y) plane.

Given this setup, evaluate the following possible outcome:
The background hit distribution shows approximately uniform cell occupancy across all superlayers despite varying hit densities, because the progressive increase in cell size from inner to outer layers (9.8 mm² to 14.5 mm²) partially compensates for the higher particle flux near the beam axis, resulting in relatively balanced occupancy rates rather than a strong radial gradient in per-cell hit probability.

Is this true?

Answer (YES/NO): NO